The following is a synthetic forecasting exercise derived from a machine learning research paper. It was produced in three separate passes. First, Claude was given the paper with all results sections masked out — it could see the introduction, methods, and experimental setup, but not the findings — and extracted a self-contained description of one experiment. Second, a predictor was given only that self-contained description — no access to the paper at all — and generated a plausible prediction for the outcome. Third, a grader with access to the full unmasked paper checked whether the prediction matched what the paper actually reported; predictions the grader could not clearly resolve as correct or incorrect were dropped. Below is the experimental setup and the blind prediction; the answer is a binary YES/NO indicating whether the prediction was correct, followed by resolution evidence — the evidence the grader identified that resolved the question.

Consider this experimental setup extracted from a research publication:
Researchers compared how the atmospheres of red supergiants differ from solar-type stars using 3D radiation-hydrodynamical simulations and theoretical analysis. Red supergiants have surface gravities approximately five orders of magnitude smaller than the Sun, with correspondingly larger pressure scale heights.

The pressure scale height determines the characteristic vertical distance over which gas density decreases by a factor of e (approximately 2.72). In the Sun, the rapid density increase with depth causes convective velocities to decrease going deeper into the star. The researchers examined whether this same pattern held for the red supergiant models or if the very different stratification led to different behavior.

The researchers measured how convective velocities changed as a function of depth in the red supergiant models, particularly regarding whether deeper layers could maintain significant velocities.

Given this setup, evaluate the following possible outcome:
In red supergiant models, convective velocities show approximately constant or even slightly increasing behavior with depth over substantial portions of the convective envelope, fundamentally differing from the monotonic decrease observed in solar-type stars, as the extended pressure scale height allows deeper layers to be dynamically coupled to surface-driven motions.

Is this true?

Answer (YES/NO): NO